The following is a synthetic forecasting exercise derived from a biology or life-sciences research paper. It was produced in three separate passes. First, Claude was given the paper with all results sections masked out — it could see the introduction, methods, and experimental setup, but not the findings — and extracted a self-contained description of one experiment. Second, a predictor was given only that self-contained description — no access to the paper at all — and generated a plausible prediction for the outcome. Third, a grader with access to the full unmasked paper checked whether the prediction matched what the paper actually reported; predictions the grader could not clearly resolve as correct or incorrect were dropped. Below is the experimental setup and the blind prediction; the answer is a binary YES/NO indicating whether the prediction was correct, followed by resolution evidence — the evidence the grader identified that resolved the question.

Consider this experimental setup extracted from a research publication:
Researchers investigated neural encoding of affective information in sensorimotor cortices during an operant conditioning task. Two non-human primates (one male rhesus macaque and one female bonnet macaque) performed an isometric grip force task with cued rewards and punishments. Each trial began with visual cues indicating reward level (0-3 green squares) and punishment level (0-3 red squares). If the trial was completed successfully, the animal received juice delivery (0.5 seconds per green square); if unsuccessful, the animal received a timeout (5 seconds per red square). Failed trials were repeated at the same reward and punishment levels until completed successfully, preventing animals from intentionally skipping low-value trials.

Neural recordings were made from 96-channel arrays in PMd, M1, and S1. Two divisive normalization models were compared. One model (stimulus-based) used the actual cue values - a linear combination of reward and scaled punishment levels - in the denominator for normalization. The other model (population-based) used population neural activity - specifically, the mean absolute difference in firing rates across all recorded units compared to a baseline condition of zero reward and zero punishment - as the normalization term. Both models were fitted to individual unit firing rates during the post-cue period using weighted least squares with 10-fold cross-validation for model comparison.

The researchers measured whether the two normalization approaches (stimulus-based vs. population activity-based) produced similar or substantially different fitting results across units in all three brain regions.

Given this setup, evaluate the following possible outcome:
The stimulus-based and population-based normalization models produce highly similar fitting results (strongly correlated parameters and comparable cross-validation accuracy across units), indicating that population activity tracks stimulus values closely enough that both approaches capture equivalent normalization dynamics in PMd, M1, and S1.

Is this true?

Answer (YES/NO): NO